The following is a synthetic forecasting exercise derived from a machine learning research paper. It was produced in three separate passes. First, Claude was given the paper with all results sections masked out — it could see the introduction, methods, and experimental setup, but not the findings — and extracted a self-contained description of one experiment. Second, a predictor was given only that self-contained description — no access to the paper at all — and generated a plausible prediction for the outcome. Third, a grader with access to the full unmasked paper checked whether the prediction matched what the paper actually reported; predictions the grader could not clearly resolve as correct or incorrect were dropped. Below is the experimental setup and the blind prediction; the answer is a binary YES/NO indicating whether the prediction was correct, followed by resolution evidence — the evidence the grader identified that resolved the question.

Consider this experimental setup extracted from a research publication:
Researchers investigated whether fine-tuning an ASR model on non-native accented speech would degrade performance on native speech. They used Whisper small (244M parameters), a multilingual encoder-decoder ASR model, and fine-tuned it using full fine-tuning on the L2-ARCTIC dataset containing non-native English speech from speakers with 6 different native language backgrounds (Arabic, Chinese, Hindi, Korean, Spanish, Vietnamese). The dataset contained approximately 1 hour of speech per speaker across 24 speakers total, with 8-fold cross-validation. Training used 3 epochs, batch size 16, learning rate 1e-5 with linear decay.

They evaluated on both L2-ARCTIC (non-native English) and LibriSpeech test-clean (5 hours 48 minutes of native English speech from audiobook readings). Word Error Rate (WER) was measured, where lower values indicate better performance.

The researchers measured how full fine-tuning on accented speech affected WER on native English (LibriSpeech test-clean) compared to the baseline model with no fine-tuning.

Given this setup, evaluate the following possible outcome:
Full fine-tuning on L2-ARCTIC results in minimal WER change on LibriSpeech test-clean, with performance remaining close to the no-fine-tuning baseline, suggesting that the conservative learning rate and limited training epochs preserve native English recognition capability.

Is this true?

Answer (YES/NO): NO